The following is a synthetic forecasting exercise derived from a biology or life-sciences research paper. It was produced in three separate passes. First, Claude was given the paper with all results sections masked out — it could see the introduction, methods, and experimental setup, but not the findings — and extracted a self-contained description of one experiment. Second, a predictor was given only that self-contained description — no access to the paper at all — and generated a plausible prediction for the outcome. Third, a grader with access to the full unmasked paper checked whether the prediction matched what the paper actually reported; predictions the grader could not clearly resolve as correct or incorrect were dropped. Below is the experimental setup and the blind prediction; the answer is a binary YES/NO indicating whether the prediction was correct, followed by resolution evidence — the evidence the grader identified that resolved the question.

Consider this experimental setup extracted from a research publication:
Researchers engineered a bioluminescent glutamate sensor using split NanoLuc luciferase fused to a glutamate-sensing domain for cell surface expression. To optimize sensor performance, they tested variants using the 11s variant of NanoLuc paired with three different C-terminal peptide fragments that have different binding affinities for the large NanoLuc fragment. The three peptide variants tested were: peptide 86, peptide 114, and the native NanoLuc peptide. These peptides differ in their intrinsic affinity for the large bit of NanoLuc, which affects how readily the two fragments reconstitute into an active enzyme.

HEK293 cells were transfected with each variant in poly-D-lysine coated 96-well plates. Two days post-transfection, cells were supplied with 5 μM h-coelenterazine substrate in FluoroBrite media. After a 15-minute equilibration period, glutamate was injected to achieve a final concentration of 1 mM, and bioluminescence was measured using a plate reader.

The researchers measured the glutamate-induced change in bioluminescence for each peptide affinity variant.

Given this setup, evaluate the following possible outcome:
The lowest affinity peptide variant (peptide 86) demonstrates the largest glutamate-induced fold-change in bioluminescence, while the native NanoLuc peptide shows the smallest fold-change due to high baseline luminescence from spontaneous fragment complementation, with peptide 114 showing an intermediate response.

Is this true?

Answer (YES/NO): NO